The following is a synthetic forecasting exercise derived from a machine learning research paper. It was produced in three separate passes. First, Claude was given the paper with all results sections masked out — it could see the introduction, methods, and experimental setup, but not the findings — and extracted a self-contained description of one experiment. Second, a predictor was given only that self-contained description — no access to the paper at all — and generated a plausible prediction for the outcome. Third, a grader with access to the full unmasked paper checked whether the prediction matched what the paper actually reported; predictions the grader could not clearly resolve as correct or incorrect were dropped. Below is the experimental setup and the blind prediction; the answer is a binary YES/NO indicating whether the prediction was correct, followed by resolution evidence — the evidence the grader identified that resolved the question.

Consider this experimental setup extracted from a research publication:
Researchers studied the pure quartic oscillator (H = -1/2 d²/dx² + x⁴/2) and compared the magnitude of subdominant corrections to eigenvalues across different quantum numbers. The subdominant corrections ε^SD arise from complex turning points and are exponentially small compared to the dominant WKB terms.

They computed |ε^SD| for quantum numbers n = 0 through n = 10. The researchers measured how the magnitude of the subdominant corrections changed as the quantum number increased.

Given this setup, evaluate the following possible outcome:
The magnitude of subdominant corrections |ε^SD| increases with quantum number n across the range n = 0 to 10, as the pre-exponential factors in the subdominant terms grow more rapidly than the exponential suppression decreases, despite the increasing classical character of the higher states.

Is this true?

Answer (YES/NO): NO